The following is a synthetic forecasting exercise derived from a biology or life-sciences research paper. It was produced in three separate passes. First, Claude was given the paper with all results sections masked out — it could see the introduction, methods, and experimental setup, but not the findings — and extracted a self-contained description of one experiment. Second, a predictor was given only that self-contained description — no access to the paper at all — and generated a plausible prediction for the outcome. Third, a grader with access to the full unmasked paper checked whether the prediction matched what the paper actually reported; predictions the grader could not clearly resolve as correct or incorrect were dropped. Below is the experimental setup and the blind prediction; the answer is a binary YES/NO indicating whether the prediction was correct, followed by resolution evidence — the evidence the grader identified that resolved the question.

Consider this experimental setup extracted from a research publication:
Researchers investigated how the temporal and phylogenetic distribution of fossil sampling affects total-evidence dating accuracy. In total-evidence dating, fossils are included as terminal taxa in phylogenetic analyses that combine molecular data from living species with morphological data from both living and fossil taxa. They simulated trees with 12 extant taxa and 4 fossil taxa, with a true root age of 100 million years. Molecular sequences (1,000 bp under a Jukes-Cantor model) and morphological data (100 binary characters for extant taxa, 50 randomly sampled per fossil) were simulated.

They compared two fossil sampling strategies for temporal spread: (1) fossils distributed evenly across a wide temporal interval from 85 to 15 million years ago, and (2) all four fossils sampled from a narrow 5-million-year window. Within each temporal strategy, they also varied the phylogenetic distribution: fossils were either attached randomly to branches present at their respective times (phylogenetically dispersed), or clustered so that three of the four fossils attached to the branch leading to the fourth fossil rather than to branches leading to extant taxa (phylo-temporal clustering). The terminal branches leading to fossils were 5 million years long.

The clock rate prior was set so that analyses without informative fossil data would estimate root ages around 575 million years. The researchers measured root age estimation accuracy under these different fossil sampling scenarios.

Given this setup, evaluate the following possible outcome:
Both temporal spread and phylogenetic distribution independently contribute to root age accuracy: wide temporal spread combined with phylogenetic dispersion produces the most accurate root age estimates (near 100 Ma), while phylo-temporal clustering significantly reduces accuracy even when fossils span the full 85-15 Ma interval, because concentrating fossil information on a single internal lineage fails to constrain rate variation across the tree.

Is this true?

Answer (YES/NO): NO